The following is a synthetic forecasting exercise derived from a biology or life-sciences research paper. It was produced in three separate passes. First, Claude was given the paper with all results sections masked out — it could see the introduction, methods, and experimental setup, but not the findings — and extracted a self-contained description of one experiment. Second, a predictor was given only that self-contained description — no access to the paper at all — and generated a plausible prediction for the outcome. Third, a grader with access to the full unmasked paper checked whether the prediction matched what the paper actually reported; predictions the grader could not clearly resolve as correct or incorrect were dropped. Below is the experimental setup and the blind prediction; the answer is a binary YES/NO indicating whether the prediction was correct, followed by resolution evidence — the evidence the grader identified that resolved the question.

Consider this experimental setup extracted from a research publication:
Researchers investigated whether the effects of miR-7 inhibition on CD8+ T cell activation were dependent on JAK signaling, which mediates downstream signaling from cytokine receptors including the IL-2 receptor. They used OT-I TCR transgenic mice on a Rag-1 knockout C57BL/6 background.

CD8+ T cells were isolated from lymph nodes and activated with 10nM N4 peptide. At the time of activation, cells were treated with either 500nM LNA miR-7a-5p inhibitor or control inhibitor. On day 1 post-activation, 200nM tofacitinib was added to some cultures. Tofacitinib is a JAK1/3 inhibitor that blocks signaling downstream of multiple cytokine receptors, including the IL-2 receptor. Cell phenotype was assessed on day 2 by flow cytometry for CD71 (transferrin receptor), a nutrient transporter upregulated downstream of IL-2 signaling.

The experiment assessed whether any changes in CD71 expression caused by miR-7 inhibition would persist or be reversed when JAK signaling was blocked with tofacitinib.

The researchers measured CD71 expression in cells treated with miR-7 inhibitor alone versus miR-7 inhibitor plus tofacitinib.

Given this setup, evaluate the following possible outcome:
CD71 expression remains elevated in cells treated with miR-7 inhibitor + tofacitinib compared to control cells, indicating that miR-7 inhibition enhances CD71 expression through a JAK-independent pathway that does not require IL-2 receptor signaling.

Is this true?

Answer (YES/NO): YES